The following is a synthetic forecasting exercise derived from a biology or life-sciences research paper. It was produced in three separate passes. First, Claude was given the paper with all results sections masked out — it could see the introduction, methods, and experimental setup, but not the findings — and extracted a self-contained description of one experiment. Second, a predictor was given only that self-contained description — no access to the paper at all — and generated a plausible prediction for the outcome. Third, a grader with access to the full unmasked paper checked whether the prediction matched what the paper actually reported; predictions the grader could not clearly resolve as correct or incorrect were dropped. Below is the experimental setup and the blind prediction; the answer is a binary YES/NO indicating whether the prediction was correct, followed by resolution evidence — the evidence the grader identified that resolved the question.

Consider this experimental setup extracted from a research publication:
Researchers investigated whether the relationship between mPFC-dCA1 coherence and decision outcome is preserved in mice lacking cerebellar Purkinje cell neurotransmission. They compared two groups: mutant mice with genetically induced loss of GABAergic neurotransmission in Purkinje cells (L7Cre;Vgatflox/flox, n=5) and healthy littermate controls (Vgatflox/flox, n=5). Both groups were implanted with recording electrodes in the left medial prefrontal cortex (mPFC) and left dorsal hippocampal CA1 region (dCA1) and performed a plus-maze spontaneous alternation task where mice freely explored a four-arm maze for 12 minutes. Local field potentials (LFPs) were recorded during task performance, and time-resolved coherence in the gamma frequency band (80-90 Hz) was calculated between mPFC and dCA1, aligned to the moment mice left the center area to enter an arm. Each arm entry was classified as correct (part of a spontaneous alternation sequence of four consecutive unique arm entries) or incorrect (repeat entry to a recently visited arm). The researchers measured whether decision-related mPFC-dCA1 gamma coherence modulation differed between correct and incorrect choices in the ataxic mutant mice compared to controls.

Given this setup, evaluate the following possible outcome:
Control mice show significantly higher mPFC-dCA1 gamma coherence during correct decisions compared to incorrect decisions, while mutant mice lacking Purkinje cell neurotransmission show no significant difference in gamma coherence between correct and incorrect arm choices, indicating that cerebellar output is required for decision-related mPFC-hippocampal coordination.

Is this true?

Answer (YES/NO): YES